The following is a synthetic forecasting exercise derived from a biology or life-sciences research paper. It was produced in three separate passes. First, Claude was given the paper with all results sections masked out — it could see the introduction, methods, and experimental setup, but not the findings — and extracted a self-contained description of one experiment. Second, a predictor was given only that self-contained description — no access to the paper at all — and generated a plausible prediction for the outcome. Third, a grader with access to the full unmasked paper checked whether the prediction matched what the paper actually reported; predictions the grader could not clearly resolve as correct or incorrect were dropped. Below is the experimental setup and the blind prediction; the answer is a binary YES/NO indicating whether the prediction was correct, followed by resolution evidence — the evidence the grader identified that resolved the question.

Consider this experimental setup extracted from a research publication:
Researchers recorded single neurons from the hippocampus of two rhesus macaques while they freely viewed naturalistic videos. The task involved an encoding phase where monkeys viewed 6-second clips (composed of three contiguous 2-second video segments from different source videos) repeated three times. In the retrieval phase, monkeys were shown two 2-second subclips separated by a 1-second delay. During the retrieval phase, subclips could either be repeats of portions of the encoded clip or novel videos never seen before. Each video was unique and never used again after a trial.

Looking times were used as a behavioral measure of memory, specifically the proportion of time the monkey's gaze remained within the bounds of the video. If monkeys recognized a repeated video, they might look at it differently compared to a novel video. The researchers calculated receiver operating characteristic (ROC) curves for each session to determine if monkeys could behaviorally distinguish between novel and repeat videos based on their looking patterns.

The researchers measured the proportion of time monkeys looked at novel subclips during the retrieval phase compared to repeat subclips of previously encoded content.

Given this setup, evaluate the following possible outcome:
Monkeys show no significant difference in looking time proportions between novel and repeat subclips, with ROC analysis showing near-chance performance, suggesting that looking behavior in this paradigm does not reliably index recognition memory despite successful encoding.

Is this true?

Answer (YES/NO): NO